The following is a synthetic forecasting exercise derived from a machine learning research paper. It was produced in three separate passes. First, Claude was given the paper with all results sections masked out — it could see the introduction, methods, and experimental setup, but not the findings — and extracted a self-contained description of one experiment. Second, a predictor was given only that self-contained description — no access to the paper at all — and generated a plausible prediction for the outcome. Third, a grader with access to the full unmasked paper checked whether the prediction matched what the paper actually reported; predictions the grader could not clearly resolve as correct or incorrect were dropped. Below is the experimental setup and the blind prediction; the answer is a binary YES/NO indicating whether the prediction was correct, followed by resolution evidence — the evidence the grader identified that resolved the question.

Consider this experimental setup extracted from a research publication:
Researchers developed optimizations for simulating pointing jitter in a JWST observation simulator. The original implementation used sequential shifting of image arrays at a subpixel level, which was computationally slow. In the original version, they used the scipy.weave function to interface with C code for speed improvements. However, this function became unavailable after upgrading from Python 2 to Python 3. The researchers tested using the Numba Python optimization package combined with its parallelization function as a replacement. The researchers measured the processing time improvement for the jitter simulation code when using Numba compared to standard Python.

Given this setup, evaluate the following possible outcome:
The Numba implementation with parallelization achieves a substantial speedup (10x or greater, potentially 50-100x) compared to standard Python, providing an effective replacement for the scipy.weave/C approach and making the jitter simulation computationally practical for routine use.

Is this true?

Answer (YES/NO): YES